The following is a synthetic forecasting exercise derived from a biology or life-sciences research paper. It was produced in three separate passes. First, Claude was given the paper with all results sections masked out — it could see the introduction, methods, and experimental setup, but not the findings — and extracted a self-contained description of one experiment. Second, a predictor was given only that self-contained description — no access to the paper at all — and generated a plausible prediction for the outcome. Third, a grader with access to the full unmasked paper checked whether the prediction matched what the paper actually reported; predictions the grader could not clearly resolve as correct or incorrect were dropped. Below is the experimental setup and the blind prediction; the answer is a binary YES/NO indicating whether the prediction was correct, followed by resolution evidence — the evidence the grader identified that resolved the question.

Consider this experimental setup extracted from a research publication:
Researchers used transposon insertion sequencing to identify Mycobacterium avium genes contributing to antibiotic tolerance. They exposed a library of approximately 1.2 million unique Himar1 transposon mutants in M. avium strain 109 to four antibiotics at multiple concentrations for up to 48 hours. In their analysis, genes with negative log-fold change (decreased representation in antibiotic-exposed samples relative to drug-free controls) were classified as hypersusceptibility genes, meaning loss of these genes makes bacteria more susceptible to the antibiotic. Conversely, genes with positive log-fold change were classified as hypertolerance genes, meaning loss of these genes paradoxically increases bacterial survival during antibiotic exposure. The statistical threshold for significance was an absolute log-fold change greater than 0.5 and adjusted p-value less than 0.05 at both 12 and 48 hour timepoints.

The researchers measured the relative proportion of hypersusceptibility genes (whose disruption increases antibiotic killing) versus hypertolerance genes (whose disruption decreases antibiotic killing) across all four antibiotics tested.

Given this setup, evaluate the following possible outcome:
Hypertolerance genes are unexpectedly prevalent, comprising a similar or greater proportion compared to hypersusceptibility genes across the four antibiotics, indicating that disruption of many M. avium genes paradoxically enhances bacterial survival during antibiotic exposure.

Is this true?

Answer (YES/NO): NO